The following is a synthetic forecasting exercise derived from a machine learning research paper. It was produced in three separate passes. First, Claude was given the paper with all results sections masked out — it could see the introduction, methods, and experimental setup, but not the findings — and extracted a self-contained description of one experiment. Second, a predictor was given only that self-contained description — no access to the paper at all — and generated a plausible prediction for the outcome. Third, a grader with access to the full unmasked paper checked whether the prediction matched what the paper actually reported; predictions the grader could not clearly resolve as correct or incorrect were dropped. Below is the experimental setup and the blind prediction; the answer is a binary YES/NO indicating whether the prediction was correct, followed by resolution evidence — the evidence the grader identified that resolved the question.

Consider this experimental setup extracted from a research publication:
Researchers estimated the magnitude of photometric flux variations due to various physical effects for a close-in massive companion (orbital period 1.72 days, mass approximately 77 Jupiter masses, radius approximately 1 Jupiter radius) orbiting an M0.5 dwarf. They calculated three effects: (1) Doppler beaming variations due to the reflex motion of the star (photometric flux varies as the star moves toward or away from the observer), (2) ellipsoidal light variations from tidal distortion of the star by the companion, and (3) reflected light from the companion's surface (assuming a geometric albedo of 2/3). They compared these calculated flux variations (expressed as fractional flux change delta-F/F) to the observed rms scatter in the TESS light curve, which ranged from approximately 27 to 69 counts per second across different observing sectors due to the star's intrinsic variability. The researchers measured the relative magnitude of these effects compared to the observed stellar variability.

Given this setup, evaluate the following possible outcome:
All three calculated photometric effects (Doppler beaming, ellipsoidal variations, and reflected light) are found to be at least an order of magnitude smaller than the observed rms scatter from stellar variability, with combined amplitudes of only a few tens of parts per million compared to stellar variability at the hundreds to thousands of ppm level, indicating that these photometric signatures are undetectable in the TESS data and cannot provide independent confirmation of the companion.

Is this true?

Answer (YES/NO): NO